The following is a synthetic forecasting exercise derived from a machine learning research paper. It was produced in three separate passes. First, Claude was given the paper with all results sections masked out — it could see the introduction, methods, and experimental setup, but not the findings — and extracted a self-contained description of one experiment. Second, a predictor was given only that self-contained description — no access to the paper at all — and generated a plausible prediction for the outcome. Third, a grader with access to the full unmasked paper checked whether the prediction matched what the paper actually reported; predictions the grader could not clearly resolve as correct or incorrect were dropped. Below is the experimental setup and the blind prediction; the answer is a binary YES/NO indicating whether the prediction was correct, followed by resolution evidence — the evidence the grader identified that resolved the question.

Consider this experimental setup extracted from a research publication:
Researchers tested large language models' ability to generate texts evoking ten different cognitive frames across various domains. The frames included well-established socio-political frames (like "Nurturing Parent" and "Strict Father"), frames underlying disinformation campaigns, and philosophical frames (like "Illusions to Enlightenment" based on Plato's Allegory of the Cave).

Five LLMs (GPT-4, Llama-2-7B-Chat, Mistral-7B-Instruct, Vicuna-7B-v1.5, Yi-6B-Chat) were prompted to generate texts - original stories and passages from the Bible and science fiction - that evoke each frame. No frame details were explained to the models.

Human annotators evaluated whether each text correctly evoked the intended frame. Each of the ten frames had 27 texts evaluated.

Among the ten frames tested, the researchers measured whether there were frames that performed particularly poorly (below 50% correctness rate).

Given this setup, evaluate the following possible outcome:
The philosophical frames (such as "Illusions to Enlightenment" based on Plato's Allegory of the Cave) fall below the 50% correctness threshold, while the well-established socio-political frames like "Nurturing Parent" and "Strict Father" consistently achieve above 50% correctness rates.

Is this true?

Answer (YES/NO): NO